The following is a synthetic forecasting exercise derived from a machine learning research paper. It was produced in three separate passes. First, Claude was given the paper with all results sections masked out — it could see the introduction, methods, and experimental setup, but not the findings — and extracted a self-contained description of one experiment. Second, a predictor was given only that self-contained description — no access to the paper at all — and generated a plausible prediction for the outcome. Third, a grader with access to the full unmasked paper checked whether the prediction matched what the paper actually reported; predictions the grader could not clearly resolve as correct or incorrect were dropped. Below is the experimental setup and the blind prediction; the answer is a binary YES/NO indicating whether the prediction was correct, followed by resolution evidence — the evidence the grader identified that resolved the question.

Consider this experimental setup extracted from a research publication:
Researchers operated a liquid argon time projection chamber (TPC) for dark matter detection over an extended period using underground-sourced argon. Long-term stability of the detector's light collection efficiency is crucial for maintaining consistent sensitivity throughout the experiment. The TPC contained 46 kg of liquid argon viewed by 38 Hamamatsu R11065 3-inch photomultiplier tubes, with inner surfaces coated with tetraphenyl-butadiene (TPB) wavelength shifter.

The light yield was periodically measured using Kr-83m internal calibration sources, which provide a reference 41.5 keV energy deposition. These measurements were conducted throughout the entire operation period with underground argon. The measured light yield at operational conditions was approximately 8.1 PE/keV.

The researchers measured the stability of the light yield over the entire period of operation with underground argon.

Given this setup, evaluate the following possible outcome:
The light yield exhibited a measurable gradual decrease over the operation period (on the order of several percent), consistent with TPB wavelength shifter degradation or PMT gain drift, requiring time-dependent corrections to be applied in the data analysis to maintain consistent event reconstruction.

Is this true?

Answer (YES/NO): NO